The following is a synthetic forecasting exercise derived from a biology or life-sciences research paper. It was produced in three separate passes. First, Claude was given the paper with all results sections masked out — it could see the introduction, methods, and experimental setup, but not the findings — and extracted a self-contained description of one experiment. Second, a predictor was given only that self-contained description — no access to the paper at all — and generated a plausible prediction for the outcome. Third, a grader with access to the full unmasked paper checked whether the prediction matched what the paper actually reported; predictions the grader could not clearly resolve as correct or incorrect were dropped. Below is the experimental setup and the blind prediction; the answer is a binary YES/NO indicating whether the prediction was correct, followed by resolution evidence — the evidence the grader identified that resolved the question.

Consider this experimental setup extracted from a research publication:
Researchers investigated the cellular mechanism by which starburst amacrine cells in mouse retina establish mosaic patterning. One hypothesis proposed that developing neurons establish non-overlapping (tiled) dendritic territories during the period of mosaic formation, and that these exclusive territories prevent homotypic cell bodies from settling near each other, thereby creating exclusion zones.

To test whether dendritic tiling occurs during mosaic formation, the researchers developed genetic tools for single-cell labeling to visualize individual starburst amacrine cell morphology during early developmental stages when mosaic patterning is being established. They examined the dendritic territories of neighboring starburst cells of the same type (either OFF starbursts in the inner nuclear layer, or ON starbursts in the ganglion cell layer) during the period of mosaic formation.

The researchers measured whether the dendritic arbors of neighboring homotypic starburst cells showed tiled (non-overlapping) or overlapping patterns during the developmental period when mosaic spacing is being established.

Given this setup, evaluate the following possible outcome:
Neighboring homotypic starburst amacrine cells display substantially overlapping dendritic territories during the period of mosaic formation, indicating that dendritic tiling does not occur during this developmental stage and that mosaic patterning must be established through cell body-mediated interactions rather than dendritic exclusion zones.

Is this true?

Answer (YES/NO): NO